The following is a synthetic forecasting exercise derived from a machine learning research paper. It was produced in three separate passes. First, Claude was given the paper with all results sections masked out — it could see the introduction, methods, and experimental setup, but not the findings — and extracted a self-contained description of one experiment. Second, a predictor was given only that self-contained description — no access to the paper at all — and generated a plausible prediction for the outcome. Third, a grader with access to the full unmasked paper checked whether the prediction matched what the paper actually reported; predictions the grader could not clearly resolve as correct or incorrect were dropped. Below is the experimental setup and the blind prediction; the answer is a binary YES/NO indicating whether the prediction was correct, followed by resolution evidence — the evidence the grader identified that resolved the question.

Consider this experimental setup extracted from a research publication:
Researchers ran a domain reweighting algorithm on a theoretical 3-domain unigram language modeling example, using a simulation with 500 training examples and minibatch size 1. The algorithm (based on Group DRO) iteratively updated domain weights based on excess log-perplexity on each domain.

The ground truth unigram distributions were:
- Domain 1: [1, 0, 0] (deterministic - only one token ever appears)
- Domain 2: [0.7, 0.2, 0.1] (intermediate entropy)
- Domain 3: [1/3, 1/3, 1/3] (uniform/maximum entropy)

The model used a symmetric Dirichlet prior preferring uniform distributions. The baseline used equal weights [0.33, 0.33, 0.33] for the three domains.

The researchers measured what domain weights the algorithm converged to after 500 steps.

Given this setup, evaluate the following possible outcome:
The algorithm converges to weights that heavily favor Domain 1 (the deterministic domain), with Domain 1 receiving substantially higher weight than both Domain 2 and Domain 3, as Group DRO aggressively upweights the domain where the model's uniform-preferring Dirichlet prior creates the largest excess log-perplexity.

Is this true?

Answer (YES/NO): NO